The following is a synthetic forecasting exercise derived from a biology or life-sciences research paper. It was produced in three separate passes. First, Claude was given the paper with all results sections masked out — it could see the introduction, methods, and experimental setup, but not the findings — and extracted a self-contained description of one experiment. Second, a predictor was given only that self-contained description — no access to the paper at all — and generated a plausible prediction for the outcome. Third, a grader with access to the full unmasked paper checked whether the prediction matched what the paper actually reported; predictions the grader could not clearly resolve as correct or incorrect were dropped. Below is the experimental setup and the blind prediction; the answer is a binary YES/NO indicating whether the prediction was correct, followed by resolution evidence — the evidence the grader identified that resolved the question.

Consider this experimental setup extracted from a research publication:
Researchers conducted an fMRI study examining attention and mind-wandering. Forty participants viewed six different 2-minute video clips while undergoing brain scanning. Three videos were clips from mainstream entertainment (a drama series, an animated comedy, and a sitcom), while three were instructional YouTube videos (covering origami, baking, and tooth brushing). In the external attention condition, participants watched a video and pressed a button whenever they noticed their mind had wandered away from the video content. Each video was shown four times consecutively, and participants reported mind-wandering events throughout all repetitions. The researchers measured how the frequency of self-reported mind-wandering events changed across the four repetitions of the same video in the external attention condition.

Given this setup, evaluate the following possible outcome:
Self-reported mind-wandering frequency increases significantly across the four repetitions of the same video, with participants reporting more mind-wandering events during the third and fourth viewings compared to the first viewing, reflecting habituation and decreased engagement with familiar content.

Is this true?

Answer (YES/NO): YES